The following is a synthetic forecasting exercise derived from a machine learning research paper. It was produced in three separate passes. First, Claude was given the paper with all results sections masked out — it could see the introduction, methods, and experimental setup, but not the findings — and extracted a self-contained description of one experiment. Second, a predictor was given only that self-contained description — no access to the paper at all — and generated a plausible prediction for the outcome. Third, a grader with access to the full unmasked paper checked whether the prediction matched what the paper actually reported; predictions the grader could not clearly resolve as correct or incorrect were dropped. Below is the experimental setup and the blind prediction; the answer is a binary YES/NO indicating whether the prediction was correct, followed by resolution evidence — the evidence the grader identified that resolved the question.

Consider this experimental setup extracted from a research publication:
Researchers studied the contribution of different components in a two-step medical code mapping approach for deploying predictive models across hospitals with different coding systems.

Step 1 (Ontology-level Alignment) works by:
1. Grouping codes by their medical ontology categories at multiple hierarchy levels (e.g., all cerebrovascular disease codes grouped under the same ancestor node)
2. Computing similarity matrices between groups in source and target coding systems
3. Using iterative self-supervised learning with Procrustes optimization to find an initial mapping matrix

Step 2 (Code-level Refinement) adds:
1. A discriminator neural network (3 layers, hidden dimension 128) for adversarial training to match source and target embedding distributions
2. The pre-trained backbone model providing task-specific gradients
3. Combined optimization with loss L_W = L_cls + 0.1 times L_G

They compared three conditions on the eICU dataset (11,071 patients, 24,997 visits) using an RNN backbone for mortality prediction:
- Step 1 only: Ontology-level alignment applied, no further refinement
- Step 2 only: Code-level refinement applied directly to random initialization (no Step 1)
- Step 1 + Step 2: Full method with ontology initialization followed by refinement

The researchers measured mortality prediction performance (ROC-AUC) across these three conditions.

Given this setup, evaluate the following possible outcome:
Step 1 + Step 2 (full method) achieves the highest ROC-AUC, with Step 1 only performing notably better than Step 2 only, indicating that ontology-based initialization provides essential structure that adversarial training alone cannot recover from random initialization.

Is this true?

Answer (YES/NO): YES